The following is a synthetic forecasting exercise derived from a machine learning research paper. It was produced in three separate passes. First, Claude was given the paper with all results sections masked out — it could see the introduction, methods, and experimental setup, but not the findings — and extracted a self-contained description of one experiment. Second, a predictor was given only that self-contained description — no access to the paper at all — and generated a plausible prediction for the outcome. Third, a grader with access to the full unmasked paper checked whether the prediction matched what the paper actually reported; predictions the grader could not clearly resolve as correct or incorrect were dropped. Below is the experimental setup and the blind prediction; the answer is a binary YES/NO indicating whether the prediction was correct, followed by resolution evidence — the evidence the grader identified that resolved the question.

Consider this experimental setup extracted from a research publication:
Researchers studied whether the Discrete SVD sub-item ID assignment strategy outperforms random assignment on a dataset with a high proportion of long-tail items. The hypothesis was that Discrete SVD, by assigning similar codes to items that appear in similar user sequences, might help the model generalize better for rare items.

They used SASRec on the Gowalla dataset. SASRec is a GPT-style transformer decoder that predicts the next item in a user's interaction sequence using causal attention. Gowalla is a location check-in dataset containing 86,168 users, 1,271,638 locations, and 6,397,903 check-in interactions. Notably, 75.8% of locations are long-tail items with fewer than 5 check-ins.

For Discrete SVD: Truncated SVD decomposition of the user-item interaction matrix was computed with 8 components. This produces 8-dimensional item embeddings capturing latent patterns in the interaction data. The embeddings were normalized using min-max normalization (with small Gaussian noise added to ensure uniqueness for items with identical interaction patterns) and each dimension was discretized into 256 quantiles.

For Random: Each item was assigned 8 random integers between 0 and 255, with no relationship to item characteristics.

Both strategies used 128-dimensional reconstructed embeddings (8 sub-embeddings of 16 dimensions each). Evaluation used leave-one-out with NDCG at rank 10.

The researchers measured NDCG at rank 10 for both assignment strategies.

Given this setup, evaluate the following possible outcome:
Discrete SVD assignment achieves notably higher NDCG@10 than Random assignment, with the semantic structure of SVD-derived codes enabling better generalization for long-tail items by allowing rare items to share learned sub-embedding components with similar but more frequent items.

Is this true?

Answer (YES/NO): NO